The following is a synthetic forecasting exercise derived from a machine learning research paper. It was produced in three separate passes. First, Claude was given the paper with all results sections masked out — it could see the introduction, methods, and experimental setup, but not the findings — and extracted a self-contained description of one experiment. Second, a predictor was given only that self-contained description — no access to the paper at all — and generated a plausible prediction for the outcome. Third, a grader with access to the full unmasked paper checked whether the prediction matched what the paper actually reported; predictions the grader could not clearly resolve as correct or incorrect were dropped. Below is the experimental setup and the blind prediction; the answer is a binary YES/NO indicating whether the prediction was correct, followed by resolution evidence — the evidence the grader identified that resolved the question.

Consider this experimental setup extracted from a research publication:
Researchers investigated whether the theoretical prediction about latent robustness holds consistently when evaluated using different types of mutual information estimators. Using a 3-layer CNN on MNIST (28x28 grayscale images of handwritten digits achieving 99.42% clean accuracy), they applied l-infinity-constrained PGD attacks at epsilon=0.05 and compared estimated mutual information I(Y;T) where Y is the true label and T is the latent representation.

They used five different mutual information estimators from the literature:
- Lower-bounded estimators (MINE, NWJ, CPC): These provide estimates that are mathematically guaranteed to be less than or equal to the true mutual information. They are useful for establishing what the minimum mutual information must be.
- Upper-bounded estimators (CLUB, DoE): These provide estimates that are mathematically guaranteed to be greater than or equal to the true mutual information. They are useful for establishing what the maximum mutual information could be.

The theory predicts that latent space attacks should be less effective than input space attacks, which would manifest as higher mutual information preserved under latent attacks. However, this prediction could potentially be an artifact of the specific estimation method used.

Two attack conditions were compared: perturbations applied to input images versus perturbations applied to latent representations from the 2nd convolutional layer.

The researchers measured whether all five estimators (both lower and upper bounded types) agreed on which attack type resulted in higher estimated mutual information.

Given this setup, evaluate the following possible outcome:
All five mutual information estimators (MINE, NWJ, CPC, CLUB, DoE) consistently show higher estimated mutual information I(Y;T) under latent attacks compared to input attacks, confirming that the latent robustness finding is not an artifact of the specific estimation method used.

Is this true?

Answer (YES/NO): YES